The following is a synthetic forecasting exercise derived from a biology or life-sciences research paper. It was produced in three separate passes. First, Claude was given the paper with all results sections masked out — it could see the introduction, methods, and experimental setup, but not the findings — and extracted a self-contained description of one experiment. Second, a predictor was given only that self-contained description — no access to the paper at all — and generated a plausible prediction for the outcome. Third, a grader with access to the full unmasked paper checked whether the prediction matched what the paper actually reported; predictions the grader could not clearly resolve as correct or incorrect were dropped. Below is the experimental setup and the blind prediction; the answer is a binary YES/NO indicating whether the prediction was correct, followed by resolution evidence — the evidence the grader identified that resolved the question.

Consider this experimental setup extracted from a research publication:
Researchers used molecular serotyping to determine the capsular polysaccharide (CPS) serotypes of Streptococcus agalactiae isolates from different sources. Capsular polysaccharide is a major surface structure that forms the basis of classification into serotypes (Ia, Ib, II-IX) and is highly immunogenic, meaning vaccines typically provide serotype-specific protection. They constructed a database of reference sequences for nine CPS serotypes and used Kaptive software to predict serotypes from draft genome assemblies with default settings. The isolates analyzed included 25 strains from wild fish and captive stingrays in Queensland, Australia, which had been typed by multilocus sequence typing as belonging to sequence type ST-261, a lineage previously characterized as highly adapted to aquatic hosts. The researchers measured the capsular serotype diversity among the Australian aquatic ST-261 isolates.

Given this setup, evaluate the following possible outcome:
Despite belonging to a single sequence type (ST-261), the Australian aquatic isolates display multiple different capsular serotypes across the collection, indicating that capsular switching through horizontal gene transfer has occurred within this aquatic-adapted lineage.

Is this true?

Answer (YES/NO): NO